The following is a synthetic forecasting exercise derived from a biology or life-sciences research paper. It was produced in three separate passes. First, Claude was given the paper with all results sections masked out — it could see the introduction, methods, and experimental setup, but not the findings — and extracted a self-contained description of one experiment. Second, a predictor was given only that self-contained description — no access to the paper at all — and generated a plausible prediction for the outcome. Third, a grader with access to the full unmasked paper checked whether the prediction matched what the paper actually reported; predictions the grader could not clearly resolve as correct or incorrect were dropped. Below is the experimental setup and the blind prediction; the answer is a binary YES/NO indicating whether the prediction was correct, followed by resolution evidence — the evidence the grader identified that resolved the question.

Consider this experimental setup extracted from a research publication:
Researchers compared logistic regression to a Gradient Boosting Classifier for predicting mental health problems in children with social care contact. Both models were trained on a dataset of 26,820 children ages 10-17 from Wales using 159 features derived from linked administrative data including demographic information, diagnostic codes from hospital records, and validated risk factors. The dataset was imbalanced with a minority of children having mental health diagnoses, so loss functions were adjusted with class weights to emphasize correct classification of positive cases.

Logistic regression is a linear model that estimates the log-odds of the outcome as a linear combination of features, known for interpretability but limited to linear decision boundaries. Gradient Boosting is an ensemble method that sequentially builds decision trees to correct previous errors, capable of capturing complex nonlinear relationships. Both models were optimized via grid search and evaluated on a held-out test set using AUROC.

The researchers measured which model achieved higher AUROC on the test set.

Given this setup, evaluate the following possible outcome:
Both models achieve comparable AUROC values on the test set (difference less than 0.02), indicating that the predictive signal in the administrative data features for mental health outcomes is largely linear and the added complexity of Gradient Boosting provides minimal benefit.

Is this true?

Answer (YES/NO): NO